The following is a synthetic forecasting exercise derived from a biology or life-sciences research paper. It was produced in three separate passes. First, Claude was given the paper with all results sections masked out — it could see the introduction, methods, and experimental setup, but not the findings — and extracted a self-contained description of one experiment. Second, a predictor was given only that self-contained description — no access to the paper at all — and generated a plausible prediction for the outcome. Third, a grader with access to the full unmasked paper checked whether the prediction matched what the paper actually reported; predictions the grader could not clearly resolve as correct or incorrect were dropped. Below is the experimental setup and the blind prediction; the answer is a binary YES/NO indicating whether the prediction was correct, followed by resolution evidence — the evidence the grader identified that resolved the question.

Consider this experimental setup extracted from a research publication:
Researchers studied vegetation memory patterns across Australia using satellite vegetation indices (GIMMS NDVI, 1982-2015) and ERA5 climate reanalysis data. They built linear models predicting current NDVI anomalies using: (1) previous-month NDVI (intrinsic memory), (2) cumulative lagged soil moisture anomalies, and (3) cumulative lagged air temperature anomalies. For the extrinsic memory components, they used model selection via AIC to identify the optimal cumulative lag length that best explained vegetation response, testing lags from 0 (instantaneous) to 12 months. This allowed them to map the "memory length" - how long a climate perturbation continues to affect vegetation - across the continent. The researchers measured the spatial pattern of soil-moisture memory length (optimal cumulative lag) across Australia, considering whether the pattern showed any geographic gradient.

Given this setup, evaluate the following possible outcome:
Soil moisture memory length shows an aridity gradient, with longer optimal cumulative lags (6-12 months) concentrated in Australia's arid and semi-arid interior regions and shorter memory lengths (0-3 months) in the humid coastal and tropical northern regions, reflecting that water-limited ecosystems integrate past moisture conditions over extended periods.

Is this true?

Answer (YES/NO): NO